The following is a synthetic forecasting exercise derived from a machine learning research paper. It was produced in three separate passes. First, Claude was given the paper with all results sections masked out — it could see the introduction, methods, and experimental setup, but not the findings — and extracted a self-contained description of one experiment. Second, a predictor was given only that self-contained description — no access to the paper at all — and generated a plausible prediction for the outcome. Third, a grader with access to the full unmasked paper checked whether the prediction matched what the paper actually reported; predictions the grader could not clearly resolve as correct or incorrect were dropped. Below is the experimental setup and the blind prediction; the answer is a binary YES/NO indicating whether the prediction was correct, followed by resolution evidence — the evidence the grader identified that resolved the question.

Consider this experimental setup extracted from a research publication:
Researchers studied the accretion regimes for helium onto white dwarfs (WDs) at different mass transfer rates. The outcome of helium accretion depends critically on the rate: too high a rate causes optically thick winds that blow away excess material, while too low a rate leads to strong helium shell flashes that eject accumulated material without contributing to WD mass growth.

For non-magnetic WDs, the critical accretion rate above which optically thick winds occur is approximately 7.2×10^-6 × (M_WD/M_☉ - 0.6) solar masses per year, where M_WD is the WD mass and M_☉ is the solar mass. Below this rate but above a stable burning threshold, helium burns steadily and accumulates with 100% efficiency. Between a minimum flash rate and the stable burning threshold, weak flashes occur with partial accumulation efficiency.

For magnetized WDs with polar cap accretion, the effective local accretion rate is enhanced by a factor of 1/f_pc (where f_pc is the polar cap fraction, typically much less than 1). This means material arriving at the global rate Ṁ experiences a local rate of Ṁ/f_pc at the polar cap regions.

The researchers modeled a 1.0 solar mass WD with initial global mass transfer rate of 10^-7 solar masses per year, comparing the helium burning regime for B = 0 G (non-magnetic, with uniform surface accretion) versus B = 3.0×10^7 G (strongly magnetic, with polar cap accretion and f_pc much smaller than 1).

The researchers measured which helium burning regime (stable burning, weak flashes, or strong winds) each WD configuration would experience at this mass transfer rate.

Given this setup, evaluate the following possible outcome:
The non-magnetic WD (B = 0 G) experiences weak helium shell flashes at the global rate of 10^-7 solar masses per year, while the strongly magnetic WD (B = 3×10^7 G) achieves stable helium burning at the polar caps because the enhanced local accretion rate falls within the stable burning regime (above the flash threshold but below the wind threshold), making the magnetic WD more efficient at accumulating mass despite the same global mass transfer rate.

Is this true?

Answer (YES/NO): NO